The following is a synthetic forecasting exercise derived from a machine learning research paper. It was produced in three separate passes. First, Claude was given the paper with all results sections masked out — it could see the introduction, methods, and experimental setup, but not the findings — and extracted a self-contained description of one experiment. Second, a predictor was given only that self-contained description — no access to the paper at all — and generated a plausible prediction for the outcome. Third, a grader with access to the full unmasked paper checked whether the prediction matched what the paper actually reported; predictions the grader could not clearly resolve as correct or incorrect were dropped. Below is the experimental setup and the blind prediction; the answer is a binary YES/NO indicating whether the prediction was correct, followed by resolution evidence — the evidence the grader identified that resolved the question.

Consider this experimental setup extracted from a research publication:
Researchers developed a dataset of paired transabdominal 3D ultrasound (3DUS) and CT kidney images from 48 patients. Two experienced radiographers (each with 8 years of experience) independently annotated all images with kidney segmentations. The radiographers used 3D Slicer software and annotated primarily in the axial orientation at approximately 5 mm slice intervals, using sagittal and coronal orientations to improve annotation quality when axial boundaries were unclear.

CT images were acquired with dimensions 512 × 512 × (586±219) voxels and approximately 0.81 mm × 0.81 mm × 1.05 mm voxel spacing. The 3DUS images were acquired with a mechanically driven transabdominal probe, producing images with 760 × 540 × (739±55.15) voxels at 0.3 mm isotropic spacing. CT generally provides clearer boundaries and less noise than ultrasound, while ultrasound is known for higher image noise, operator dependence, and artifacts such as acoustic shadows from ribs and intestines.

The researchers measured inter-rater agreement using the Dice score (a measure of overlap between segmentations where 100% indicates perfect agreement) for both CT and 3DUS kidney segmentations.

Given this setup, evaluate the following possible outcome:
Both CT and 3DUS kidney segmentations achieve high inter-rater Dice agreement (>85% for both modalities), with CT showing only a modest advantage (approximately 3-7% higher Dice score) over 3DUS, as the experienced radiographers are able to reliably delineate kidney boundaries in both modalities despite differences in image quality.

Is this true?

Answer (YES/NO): NO